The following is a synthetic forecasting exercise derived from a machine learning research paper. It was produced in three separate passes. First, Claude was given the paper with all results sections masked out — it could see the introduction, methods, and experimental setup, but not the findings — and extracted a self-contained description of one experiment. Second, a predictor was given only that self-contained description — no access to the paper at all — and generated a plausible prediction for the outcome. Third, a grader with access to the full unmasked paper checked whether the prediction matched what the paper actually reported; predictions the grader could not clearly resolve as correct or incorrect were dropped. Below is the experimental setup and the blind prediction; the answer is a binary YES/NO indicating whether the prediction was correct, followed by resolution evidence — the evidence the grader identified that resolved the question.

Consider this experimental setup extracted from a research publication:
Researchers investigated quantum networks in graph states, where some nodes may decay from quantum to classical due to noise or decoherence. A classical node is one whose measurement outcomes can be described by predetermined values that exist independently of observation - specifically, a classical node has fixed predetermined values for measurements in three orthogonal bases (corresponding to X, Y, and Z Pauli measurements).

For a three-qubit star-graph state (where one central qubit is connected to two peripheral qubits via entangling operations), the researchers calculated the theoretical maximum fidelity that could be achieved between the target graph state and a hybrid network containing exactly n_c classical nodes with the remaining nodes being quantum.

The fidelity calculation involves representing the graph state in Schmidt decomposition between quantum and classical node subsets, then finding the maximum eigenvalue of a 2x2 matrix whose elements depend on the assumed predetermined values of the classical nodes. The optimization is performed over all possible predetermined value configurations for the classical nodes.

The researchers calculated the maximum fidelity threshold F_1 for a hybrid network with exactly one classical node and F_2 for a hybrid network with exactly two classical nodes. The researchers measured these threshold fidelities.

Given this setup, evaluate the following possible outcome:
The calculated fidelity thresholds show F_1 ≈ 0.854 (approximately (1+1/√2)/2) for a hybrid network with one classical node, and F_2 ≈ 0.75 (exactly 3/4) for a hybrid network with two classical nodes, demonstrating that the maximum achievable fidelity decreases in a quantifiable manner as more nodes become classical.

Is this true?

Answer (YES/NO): NO